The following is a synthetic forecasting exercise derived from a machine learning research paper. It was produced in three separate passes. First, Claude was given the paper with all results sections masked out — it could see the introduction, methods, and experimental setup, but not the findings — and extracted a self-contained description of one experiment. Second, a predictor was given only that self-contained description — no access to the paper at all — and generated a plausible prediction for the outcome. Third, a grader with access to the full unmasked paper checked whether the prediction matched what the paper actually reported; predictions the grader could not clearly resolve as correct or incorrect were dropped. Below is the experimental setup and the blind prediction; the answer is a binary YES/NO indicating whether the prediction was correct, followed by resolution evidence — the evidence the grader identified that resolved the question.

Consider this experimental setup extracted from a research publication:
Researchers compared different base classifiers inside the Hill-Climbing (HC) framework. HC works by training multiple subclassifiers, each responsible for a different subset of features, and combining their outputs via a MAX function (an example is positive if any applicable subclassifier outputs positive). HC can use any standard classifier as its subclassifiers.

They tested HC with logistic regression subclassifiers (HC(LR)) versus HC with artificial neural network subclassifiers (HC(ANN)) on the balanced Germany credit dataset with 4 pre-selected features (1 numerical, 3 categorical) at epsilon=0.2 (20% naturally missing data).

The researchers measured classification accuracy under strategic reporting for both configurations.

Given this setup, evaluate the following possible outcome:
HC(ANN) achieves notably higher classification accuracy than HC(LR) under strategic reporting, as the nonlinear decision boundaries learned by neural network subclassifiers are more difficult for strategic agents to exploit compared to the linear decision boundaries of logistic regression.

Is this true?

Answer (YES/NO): NO